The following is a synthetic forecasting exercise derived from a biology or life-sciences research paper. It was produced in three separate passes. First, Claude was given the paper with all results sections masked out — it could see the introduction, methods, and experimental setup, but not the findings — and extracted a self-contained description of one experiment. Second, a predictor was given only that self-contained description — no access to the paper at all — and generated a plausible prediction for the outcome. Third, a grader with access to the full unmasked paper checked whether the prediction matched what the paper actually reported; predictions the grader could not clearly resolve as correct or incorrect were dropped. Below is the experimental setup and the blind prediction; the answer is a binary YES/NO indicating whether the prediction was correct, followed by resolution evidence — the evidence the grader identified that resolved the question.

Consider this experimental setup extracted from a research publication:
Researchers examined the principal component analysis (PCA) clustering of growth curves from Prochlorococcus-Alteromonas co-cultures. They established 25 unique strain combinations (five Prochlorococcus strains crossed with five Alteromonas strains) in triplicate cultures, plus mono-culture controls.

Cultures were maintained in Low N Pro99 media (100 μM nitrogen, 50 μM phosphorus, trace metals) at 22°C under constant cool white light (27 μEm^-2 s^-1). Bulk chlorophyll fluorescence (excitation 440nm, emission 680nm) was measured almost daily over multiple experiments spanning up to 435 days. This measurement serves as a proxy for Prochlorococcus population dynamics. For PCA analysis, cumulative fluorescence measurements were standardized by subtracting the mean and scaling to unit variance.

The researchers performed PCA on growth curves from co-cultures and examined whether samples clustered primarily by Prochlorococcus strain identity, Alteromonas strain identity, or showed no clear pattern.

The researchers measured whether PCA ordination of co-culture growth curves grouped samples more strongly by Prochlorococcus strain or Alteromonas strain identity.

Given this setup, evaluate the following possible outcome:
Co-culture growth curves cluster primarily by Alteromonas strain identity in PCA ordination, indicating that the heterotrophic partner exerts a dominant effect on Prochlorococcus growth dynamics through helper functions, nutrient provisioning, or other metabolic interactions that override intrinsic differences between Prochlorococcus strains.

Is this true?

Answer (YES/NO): NO